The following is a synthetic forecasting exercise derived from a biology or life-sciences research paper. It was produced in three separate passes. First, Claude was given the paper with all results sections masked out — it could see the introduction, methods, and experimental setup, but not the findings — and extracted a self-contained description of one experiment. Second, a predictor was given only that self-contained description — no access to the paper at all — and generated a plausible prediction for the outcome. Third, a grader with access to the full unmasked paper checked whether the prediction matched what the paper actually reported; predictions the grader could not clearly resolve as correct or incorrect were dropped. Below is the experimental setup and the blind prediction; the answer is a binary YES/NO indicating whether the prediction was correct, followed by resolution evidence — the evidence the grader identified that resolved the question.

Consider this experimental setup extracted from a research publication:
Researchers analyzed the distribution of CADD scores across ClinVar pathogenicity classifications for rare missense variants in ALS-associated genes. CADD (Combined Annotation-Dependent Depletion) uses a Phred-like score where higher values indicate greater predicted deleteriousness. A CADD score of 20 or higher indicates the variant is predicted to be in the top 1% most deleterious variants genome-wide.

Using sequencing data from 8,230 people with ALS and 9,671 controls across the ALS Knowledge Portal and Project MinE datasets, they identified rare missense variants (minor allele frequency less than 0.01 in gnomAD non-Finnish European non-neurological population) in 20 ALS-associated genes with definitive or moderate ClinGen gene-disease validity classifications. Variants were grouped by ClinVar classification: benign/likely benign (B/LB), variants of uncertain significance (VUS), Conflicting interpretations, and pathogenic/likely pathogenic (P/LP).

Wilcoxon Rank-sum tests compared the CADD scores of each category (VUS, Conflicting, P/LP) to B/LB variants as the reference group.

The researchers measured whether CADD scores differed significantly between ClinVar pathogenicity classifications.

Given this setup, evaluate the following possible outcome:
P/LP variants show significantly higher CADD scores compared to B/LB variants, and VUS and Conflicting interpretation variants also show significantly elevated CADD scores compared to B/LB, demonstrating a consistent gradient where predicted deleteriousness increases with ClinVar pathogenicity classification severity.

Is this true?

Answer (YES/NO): NO